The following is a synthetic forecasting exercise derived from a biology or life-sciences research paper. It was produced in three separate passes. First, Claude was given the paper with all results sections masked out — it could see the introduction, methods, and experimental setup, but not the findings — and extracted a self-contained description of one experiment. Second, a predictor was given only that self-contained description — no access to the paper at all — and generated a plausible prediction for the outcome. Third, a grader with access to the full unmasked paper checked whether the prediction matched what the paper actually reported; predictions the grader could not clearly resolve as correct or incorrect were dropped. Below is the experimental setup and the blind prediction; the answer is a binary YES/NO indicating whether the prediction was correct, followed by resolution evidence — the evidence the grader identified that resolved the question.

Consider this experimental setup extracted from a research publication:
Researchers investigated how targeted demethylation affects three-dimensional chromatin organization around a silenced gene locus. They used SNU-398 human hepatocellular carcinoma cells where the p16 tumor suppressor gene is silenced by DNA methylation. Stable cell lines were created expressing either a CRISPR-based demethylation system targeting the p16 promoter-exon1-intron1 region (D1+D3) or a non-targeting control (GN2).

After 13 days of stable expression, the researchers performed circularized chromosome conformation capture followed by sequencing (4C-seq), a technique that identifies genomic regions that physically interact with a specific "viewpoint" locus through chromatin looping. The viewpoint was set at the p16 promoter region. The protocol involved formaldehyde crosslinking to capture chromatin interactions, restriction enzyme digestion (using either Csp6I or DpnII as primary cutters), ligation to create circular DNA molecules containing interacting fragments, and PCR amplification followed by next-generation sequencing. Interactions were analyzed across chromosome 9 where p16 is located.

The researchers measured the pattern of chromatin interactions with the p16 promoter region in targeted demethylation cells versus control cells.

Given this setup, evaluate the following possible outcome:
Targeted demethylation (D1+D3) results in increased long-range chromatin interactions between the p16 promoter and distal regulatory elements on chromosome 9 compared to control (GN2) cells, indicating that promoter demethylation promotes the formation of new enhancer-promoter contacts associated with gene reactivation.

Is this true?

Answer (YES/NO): YES